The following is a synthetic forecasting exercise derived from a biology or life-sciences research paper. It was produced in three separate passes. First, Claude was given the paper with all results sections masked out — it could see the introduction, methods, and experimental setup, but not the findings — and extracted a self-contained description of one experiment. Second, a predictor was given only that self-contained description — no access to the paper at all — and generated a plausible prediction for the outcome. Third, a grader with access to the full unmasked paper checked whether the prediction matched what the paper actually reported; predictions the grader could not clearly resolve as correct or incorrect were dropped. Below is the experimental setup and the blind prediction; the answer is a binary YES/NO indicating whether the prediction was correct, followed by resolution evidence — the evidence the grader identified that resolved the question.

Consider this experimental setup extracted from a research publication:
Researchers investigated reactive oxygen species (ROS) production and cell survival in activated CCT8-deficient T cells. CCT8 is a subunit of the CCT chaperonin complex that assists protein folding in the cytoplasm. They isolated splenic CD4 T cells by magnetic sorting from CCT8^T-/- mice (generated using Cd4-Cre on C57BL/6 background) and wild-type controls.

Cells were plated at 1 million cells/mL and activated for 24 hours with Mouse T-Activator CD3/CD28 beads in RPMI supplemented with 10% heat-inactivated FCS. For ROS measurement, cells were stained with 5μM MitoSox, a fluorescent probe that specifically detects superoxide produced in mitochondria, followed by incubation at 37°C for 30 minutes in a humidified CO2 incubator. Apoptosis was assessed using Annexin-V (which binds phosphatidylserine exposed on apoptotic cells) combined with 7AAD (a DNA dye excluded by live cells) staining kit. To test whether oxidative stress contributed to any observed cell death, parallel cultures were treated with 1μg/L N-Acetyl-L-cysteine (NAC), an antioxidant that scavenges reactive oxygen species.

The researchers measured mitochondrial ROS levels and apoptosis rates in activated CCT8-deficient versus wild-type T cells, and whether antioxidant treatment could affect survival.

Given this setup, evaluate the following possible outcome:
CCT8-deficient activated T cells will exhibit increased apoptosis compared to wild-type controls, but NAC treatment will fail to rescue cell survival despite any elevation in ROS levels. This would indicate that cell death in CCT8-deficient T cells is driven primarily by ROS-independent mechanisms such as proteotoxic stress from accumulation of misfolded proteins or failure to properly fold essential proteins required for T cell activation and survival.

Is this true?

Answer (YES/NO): YES